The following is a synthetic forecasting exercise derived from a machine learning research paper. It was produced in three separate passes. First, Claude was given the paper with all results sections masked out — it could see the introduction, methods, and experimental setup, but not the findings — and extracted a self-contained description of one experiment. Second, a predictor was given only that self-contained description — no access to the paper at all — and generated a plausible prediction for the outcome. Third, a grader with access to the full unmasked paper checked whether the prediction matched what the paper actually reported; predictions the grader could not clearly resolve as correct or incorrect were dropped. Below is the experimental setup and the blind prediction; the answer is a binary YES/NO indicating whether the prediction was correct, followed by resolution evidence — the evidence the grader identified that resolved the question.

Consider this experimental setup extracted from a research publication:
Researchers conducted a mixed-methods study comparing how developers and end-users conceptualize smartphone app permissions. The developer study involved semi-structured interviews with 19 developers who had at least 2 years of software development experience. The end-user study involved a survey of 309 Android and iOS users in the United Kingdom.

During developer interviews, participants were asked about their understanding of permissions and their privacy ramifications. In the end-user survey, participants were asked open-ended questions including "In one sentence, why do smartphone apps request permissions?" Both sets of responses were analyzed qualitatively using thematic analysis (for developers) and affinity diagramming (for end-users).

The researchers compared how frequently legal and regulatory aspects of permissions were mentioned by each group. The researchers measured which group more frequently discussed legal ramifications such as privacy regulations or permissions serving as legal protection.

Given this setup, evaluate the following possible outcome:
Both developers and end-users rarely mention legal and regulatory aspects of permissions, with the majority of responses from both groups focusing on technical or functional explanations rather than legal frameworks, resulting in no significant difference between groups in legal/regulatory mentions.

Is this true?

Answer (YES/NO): NO